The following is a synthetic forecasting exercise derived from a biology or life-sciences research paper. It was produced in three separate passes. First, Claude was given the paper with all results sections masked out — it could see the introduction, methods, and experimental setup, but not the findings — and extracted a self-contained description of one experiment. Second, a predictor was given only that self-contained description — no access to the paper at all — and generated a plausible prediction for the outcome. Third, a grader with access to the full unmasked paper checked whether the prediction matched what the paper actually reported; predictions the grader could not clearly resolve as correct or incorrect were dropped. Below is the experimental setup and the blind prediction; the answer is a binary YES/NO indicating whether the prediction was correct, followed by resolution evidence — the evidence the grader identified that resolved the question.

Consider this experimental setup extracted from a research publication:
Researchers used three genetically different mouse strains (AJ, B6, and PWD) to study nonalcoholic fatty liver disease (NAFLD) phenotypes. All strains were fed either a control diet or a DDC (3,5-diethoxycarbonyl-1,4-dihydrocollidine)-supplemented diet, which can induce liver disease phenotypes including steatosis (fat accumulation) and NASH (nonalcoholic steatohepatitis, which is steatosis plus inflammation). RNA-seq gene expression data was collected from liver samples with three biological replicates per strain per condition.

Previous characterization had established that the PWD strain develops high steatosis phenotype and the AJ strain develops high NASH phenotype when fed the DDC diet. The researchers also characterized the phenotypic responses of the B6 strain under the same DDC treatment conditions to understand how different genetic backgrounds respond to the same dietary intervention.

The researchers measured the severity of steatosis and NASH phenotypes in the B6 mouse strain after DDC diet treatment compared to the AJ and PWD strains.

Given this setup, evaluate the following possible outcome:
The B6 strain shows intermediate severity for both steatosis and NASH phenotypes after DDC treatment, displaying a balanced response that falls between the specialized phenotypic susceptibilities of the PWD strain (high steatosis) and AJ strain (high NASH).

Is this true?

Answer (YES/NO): NO